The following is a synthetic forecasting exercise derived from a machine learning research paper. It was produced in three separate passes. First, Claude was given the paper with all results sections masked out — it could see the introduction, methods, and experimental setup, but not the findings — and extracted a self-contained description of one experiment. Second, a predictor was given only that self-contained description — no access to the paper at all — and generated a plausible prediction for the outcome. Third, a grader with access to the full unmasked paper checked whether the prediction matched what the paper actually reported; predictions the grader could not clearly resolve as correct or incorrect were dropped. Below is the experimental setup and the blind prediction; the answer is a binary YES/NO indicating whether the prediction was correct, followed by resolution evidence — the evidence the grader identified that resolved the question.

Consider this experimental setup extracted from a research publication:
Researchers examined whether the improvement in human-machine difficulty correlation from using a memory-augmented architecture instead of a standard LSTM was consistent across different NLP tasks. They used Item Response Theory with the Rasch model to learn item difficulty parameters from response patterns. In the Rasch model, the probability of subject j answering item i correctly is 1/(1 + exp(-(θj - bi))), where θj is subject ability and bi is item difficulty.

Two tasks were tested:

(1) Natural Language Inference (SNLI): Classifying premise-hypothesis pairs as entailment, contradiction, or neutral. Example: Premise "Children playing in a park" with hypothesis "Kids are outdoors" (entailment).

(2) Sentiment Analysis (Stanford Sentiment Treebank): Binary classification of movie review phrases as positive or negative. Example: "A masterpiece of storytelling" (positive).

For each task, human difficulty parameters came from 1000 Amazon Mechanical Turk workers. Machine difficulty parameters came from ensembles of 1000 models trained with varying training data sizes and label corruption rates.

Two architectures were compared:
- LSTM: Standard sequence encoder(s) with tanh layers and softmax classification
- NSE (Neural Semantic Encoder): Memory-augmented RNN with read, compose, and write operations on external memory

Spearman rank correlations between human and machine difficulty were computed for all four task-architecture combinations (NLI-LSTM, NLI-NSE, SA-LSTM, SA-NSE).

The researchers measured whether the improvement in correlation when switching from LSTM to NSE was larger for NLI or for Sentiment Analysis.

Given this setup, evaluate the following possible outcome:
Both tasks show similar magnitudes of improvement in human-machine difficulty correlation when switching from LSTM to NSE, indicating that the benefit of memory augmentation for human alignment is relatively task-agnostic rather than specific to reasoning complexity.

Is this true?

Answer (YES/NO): YES